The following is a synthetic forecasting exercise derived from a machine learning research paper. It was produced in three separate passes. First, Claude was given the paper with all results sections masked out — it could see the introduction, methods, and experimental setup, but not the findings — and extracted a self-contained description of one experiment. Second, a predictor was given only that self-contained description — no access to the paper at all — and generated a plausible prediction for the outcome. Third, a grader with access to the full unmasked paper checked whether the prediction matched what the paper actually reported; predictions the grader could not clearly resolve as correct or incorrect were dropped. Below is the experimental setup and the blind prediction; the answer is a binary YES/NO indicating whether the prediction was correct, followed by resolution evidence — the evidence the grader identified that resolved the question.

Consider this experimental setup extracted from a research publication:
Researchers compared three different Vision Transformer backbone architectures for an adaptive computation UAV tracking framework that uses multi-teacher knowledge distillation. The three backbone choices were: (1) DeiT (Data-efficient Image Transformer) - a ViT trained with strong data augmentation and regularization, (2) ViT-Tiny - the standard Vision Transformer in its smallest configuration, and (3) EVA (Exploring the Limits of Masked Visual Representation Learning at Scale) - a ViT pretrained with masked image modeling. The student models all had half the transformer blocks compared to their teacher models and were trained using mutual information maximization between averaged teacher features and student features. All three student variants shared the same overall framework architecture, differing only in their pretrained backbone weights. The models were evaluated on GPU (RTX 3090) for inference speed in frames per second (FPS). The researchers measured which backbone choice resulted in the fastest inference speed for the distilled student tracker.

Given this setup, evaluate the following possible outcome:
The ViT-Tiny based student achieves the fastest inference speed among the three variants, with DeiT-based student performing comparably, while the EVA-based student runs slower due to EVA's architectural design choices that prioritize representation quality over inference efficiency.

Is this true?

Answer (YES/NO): NO